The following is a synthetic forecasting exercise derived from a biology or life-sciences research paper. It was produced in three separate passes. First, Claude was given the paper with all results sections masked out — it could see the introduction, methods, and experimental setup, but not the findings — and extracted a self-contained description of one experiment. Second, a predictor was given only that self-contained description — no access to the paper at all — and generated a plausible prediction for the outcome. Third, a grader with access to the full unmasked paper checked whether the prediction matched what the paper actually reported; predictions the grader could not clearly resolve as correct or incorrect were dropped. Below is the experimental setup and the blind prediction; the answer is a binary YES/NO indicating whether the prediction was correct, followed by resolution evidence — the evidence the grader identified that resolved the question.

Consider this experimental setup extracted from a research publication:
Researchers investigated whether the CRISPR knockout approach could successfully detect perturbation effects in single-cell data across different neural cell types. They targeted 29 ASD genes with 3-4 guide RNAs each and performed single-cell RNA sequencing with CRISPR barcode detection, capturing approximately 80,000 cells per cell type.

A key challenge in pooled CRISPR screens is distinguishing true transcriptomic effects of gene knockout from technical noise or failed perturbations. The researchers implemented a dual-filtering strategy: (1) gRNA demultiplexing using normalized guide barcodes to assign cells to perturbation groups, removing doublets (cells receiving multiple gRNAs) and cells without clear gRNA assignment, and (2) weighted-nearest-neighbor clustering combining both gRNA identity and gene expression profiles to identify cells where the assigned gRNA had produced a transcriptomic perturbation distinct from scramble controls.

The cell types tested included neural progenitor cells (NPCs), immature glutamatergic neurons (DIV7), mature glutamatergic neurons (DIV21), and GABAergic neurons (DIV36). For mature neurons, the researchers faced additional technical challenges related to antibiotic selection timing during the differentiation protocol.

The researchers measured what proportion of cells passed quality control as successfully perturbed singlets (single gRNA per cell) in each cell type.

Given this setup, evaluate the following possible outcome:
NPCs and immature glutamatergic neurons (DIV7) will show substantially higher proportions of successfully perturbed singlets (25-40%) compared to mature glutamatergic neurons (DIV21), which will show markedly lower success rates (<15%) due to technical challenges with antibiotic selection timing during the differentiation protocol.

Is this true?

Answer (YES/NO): NO